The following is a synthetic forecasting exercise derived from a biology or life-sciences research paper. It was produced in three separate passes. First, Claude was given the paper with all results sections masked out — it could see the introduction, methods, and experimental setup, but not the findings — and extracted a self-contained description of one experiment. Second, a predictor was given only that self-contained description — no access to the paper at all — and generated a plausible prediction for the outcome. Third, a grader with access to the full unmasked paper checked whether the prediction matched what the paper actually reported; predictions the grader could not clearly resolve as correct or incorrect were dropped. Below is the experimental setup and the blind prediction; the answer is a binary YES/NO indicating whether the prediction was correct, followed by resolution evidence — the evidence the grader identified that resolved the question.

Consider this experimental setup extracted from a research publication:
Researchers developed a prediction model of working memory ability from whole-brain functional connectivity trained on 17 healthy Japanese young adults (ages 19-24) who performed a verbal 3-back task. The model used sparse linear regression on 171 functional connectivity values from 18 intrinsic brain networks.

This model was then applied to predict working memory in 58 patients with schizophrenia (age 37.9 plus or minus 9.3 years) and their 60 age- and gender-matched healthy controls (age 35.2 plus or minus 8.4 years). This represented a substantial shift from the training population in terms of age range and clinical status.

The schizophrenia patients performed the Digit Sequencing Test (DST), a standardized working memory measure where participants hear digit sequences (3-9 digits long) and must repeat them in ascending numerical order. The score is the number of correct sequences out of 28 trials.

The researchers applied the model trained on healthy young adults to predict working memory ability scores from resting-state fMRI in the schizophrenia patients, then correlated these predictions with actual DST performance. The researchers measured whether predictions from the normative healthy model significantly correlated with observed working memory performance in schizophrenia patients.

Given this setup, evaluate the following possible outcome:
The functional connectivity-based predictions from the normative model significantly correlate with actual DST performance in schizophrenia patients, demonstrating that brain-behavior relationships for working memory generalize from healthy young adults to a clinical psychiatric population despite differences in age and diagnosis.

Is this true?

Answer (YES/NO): YES